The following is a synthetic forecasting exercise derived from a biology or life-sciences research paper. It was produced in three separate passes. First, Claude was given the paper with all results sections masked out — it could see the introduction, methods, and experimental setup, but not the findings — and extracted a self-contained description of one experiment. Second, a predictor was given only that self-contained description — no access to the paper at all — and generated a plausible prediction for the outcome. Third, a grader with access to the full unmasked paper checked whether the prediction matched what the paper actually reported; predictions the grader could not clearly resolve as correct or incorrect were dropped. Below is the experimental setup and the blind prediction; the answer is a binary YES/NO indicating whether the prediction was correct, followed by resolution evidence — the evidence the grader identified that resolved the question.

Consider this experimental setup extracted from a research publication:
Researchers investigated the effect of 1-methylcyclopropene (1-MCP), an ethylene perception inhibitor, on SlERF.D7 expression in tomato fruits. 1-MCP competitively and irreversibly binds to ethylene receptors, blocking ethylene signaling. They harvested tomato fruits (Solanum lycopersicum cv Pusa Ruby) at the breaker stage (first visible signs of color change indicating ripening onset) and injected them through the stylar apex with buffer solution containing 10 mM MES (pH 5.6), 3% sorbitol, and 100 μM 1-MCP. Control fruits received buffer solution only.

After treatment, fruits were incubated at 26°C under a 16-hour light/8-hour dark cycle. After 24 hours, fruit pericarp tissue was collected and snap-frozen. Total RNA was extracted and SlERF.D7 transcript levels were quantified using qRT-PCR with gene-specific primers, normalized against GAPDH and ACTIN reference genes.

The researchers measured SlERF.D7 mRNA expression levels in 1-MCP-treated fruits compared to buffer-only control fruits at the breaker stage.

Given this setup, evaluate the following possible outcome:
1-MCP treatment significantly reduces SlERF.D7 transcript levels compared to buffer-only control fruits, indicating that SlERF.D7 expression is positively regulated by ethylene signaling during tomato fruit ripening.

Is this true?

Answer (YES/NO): YES